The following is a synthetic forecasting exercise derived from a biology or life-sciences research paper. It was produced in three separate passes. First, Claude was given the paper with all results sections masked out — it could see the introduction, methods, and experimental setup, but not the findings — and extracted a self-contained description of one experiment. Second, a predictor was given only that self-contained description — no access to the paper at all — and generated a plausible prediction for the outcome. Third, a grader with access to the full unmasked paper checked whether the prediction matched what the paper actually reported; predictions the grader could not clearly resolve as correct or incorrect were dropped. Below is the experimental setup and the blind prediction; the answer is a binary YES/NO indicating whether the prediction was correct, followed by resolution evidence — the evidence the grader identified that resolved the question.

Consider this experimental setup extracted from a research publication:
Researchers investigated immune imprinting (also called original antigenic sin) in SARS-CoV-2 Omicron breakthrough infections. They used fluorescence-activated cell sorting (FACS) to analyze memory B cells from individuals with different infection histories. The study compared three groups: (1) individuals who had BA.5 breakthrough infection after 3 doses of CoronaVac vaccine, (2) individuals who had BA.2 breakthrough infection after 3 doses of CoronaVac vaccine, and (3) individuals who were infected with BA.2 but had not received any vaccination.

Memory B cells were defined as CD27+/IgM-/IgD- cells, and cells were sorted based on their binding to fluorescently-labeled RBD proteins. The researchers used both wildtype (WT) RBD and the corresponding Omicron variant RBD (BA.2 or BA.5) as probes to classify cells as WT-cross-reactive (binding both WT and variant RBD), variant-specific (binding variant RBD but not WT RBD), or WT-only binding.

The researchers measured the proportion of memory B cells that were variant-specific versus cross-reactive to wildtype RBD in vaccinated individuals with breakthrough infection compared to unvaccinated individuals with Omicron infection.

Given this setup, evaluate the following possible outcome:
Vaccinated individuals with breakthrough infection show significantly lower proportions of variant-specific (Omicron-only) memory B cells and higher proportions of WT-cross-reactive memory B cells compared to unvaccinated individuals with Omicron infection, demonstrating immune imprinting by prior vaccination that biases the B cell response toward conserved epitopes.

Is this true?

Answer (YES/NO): YES